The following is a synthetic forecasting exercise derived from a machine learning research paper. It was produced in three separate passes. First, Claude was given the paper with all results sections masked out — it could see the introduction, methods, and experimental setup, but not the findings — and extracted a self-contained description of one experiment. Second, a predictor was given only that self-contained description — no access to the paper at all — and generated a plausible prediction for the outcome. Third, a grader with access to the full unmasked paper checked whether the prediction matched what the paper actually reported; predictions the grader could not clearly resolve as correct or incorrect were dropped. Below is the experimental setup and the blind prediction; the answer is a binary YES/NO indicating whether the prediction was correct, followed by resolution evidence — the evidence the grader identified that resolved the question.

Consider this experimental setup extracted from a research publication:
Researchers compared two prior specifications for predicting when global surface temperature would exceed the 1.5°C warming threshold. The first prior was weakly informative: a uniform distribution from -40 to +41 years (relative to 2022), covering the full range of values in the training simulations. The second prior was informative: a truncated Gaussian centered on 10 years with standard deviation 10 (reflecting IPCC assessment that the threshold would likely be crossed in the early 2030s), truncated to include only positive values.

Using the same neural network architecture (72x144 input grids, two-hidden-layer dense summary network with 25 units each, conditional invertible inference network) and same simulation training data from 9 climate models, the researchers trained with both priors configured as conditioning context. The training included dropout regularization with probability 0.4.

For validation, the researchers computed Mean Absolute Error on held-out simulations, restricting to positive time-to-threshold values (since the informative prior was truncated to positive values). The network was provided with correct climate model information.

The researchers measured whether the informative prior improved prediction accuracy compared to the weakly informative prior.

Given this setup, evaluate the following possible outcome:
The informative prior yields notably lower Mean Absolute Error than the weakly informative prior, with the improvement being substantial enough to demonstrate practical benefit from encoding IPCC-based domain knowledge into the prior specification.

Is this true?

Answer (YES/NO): NO